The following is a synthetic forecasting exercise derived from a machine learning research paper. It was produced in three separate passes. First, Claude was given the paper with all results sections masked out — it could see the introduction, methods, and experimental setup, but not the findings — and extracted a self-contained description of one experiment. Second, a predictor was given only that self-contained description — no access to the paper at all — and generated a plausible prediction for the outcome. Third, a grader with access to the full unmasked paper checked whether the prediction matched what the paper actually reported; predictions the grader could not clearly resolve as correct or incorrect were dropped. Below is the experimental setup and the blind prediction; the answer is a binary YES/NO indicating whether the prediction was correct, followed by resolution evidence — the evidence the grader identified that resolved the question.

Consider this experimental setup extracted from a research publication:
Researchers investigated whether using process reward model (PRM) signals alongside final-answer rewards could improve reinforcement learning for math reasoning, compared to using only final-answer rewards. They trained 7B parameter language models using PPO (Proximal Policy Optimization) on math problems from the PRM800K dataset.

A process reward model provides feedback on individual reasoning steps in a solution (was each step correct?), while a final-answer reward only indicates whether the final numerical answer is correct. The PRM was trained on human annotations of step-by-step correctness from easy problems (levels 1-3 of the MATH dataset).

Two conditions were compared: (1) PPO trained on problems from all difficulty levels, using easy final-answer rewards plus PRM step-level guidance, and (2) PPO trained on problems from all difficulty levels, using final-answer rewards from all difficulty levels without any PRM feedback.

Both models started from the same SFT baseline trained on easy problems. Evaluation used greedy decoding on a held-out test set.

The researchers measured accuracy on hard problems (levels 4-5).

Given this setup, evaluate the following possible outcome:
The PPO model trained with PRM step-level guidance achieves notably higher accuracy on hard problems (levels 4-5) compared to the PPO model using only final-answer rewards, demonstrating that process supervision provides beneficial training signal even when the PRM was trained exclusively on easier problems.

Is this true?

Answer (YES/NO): YES